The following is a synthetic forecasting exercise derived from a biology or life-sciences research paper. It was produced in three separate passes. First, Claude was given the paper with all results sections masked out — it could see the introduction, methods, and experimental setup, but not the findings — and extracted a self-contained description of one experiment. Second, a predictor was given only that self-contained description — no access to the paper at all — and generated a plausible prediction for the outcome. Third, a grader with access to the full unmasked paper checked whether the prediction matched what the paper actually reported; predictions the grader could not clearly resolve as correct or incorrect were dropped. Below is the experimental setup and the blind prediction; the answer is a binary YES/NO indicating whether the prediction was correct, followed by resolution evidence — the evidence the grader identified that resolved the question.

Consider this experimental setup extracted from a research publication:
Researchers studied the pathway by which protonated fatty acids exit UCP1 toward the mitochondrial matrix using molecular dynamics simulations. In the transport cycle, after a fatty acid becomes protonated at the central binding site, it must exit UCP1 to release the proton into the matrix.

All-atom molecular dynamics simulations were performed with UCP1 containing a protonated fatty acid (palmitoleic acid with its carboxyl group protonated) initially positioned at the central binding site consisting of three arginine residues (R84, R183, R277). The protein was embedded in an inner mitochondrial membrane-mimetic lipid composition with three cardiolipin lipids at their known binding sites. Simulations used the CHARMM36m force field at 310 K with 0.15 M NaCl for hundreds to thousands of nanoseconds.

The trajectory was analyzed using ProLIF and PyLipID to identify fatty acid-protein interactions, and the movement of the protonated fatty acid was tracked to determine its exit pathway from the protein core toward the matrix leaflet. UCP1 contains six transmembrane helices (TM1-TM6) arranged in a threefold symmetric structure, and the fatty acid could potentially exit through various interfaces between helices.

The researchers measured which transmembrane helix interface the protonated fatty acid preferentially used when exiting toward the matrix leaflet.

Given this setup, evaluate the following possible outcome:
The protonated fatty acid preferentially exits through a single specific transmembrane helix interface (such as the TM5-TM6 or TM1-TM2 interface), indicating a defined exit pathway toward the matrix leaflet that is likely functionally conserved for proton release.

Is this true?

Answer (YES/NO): YES